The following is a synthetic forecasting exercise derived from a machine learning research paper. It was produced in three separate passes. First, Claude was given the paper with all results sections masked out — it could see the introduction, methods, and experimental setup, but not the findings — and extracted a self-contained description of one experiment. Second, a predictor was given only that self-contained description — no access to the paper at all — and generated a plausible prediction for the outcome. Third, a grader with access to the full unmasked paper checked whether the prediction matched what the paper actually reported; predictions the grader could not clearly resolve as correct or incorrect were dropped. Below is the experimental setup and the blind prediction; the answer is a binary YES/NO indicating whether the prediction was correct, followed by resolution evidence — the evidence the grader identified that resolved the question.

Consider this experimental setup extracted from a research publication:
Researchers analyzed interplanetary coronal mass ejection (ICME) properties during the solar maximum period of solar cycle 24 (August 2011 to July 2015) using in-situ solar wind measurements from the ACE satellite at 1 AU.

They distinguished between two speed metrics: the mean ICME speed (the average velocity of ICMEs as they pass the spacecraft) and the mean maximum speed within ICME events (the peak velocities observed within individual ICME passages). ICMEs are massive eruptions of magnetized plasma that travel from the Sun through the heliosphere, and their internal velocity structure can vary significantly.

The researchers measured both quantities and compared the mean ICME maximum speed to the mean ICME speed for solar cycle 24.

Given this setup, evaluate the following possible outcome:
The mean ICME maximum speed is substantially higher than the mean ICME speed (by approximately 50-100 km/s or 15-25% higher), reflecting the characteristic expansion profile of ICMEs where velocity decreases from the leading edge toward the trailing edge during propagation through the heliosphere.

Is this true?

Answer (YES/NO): NO